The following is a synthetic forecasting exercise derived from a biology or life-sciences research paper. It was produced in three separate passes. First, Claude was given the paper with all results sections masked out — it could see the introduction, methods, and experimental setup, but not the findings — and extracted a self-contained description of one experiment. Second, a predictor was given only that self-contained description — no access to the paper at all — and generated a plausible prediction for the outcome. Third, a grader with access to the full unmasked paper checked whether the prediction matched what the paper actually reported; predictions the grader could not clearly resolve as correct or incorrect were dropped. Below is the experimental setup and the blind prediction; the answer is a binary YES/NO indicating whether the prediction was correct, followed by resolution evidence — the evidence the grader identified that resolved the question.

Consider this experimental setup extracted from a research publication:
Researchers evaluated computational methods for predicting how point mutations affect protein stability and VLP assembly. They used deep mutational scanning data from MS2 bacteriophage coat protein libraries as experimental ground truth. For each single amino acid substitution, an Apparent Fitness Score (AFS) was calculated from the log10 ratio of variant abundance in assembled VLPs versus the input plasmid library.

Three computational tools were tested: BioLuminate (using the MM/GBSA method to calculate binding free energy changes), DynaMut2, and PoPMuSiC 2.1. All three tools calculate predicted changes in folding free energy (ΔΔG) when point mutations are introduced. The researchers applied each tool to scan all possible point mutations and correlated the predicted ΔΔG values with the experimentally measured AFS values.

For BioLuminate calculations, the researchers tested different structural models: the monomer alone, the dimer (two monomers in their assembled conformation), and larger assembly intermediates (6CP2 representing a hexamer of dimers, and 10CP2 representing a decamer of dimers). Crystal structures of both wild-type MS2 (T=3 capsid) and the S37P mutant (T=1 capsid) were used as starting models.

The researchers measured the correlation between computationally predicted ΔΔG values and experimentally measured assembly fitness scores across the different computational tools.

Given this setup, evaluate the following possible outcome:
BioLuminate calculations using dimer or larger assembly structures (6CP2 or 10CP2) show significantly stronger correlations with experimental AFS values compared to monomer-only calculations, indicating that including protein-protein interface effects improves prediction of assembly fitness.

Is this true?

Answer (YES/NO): NO